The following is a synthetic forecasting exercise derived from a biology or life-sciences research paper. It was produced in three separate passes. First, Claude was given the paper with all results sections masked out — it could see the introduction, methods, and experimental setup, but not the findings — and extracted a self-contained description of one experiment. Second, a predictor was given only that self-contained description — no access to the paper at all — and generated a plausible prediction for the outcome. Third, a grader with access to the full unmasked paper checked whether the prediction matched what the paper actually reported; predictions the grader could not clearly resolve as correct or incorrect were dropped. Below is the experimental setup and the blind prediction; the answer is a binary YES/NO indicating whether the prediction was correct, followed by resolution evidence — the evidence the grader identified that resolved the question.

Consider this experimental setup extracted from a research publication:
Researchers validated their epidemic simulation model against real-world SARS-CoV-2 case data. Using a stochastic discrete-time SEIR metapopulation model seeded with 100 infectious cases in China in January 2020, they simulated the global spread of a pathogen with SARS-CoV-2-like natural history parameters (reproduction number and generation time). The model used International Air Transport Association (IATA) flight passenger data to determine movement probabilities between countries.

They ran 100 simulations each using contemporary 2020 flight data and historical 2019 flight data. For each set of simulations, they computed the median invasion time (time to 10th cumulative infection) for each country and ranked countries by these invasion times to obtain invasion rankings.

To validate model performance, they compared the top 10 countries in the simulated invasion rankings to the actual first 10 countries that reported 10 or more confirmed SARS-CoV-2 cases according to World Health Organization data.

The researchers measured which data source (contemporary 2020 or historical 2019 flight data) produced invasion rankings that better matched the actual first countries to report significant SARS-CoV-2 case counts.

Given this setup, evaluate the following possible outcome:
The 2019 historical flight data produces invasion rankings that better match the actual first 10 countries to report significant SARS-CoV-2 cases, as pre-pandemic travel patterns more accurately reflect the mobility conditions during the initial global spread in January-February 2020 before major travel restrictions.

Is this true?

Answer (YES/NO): NO